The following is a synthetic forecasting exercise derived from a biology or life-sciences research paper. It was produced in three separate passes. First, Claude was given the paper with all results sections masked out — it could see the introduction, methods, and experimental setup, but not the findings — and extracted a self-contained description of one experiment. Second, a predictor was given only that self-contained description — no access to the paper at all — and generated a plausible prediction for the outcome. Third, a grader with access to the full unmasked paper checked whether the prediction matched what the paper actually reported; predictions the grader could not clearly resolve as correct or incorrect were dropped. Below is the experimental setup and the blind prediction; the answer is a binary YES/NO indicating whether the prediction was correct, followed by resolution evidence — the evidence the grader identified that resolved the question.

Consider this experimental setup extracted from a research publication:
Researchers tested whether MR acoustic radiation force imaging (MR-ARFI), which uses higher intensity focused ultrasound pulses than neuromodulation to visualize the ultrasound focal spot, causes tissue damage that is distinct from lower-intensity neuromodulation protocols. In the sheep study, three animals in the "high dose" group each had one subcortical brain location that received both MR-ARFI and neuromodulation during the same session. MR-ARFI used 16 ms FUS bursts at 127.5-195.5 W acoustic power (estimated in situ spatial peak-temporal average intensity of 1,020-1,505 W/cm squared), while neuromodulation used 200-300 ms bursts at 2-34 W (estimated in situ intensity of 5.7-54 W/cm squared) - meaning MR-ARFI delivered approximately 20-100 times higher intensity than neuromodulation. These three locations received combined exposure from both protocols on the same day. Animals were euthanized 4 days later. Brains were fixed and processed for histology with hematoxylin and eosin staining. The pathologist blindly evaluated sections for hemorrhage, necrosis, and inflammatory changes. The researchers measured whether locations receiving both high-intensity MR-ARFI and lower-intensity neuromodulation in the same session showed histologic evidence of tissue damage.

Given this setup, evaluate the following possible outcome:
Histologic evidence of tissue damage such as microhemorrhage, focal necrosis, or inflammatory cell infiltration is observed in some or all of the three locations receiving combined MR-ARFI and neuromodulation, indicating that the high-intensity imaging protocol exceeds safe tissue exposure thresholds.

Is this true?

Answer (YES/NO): NO